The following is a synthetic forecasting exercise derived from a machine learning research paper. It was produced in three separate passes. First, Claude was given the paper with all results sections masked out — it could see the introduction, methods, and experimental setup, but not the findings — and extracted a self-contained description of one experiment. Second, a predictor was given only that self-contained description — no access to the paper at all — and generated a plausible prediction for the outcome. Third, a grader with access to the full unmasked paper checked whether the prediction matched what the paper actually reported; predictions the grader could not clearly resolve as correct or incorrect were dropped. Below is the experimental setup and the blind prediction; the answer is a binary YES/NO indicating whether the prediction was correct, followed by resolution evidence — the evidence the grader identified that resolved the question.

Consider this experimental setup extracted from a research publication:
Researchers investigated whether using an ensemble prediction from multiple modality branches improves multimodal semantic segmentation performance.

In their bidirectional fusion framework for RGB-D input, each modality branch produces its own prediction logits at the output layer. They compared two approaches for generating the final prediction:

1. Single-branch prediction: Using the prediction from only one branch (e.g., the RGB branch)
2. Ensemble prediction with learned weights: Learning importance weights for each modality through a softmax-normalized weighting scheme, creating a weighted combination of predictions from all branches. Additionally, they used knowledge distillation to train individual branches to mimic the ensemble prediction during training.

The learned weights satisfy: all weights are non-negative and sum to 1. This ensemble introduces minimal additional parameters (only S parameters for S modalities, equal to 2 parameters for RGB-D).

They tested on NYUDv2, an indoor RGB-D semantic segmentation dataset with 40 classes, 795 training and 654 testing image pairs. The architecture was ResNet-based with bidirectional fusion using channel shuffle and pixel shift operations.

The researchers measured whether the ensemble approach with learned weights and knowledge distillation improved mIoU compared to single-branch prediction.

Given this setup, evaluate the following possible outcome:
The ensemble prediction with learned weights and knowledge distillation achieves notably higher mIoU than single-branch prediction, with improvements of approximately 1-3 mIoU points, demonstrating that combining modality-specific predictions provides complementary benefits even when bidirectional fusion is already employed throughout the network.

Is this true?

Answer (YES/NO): NO